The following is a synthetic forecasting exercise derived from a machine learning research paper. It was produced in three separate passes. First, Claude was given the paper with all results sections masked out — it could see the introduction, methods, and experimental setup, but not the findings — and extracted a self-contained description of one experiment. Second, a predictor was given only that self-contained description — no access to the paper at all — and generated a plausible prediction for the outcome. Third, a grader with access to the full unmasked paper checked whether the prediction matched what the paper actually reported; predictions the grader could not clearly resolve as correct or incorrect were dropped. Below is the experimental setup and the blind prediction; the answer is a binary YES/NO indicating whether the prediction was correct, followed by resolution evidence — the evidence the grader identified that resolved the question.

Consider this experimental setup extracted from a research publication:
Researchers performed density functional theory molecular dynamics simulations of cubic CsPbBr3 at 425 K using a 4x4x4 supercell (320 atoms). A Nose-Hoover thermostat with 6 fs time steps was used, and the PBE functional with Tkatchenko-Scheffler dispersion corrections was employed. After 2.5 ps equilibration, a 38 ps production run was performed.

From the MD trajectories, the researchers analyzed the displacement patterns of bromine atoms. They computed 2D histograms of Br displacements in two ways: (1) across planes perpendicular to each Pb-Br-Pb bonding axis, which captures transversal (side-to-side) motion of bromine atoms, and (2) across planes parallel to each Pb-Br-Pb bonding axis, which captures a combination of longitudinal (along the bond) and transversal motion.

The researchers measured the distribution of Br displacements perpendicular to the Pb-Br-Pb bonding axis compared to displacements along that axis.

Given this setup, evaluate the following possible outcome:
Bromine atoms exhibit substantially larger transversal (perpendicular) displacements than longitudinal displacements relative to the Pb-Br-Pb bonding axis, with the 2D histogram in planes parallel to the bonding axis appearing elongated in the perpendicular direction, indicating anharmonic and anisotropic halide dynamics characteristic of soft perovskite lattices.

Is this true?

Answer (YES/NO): YES